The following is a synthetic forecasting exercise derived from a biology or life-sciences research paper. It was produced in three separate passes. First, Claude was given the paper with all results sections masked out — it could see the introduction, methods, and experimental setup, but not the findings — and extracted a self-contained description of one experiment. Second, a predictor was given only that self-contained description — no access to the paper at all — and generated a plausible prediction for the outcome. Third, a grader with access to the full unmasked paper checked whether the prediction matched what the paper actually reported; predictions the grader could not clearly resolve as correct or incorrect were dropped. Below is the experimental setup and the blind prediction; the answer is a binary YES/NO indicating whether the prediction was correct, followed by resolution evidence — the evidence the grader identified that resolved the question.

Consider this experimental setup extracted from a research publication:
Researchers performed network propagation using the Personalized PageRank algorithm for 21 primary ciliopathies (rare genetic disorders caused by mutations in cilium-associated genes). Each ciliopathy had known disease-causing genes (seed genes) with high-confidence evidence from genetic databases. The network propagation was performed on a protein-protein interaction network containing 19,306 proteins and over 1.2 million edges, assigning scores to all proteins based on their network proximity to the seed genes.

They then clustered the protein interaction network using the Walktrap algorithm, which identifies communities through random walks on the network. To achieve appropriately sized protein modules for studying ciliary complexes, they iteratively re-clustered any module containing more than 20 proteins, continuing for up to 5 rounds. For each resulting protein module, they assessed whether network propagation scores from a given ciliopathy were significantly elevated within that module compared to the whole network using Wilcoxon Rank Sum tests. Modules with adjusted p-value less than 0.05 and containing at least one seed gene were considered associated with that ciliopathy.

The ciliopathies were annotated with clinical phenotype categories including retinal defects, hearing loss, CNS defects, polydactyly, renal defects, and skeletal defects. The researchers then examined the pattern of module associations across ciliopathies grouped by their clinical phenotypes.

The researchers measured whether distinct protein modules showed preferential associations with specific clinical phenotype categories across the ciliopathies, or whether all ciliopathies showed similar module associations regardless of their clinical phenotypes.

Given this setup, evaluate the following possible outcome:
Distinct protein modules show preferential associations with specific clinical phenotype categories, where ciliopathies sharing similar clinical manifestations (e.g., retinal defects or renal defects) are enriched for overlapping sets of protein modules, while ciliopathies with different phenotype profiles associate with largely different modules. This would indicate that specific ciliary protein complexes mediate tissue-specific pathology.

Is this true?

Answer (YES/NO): YES